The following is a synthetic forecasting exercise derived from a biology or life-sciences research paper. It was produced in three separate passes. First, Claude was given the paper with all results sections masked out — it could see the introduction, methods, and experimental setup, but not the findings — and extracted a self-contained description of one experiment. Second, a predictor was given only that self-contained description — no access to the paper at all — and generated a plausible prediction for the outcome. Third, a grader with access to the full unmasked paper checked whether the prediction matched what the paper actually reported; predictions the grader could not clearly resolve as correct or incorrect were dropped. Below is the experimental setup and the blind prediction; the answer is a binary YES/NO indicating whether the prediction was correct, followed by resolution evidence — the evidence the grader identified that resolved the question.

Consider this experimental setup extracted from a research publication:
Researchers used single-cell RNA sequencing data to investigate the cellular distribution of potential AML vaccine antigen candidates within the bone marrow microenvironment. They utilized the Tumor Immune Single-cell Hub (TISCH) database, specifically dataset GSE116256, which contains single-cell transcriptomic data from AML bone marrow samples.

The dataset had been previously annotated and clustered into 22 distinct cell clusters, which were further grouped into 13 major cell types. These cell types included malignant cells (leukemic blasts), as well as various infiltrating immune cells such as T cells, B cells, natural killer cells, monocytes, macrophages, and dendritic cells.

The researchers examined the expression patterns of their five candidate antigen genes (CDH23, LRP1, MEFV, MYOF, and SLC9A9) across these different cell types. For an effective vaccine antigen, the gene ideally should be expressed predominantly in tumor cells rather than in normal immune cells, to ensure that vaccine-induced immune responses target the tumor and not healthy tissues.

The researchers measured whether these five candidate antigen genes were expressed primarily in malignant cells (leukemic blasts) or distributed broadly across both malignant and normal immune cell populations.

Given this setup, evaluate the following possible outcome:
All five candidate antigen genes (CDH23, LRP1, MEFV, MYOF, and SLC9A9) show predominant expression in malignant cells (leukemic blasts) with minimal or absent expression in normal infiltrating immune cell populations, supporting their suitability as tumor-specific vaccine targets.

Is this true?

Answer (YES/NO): NO